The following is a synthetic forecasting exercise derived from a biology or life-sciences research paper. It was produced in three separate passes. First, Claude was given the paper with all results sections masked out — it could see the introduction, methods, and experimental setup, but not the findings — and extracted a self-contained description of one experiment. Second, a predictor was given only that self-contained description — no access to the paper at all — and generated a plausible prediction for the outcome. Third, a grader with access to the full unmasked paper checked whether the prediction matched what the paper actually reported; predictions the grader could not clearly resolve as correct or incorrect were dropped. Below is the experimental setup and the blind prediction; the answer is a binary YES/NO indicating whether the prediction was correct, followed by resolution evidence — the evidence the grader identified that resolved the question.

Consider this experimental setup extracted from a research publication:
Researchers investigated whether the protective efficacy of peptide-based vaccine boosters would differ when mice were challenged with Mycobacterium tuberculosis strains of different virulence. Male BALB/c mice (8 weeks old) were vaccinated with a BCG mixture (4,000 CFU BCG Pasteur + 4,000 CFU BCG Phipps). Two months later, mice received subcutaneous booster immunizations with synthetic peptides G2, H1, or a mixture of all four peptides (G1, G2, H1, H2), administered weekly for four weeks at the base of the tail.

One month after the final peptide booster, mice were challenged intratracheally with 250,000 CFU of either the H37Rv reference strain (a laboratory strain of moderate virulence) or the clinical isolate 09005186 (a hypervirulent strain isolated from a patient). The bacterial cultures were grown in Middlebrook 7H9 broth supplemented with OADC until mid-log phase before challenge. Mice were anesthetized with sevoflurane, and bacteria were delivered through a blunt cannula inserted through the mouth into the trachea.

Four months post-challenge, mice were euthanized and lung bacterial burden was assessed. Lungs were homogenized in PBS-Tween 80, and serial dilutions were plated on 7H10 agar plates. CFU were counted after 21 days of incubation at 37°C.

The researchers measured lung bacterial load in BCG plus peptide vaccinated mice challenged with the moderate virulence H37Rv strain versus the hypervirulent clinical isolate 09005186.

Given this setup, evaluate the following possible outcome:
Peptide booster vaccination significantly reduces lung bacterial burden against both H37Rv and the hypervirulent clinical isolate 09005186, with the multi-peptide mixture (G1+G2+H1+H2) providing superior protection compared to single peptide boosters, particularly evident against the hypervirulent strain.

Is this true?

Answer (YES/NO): NO